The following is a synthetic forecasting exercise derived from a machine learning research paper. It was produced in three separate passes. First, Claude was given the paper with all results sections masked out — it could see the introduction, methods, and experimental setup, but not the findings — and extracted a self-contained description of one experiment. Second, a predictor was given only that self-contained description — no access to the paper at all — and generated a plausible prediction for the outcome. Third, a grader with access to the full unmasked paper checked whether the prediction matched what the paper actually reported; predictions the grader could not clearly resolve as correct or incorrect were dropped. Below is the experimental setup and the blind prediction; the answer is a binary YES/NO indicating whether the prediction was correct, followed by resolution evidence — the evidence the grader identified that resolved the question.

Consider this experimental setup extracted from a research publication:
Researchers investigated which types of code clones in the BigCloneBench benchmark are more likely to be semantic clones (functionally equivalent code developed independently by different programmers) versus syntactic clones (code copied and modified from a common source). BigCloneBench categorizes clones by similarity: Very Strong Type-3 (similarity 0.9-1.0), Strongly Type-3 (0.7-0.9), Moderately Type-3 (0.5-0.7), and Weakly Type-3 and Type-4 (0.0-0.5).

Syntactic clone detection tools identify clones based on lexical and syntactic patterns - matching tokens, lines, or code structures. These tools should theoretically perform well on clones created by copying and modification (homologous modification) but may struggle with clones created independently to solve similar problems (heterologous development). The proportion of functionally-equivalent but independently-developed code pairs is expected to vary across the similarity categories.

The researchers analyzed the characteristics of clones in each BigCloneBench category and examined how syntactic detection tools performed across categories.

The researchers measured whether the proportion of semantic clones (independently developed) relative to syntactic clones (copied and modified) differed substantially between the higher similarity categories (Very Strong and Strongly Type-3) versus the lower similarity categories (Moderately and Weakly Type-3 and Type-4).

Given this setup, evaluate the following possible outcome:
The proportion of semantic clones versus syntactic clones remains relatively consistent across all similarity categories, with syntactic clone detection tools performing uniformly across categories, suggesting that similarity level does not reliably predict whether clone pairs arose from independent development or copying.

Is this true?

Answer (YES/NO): NO